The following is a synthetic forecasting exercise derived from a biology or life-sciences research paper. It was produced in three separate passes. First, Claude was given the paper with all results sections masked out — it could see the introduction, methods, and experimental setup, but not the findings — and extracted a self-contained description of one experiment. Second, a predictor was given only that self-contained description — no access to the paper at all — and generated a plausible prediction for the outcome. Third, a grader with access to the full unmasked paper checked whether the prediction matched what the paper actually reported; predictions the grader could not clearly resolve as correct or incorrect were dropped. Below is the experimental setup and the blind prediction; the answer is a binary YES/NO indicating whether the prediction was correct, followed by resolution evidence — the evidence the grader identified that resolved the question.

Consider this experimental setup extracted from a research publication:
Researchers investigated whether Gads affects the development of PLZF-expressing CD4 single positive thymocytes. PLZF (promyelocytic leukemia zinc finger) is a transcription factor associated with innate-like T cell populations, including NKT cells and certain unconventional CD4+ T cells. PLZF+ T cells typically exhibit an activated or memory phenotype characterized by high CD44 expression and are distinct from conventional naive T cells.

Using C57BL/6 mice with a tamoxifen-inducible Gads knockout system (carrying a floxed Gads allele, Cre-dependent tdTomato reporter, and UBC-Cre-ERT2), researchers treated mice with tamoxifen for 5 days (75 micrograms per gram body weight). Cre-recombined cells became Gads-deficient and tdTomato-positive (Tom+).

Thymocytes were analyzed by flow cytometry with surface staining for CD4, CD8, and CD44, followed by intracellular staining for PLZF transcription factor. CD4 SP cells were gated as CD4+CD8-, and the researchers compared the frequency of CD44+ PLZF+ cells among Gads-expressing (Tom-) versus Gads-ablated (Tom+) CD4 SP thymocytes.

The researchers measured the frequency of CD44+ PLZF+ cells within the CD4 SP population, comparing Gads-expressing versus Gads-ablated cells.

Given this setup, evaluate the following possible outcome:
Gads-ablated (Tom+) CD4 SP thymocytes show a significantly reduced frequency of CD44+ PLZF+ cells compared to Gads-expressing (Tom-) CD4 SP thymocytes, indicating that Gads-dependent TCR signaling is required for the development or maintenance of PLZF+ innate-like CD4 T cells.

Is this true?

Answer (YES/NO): NO